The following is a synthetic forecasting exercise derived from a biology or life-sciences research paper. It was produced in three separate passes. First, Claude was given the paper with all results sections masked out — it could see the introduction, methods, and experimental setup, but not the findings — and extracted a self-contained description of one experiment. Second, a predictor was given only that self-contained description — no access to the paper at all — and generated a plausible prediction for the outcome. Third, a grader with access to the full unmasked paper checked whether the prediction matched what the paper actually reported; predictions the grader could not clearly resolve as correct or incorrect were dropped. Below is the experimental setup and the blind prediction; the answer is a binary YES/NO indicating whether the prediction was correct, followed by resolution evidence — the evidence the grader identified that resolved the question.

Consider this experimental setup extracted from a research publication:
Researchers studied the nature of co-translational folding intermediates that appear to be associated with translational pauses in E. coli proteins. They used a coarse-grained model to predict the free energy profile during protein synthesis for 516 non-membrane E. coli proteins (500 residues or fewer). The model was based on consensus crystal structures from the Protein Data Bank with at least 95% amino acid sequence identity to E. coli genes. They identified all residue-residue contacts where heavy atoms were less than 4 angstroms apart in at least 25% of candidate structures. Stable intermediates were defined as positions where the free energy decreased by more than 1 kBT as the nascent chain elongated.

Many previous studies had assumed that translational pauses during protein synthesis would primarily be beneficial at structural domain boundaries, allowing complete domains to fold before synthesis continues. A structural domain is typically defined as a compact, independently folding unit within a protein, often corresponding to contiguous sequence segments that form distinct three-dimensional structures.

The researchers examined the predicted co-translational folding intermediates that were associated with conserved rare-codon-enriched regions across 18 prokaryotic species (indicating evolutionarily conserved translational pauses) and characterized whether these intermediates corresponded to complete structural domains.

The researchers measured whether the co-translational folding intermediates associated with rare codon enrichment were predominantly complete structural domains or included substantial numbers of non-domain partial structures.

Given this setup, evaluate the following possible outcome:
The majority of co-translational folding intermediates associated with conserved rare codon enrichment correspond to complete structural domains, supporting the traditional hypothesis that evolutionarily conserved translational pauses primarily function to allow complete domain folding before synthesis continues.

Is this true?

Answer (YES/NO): NO